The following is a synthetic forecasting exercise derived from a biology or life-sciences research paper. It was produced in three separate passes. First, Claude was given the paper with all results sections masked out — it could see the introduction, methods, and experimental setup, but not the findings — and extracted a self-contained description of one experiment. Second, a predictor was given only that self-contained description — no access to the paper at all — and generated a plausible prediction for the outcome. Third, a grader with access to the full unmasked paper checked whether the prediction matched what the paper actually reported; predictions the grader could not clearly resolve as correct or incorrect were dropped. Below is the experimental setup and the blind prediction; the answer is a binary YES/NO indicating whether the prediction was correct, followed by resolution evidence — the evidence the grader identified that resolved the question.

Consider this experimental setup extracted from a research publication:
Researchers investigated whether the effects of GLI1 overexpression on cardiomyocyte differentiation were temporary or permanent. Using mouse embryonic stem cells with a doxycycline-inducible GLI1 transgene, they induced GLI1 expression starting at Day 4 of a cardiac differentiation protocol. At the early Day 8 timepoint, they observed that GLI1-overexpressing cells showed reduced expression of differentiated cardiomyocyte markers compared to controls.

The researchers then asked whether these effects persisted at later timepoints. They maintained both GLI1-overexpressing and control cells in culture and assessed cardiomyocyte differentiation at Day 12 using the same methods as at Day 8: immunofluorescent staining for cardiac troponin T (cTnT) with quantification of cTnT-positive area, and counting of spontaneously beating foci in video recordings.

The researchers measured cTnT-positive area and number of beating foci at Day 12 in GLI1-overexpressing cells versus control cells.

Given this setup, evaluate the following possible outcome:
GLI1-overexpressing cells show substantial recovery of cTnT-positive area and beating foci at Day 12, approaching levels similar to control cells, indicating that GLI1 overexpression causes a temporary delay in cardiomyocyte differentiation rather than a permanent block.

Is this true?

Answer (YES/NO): YES